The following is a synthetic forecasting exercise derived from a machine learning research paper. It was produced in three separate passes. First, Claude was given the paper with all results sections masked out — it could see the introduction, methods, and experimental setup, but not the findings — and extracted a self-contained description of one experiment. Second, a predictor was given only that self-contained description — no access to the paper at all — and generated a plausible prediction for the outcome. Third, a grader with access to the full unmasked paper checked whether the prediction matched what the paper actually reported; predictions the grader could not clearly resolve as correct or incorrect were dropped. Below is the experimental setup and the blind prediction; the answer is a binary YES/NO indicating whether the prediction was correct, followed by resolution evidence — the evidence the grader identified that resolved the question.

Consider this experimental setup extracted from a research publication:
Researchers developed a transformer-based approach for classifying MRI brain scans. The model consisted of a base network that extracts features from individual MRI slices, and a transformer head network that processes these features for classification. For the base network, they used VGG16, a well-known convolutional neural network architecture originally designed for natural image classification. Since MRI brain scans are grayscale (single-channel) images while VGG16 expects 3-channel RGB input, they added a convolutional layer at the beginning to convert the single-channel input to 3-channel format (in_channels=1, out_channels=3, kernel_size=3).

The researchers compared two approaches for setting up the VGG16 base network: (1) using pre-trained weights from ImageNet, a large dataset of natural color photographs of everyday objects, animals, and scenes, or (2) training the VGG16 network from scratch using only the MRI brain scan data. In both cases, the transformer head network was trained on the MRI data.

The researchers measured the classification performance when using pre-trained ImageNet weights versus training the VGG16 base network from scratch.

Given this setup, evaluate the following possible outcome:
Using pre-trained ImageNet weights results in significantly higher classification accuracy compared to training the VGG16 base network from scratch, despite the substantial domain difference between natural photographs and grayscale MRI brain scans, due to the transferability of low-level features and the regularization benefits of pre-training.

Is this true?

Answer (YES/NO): NO